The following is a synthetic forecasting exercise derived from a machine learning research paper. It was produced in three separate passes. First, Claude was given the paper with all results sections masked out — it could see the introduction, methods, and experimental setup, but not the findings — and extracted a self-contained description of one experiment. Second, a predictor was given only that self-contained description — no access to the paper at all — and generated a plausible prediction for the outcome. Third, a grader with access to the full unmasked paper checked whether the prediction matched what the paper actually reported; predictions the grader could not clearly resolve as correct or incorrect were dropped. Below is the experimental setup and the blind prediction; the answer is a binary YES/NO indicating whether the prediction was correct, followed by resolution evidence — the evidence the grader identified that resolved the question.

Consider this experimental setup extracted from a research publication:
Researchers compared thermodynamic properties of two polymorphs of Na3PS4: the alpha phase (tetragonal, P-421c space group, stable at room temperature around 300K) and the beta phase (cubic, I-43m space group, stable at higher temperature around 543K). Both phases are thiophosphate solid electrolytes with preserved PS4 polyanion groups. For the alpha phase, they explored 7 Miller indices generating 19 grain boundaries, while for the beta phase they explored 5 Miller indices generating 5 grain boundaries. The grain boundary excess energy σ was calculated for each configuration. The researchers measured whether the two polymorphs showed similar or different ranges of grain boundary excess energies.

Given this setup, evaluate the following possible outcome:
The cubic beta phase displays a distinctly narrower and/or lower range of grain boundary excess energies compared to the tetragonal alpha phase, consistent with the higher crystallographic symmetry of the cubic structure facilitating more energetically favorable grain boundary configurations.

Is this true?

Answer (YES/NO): NO